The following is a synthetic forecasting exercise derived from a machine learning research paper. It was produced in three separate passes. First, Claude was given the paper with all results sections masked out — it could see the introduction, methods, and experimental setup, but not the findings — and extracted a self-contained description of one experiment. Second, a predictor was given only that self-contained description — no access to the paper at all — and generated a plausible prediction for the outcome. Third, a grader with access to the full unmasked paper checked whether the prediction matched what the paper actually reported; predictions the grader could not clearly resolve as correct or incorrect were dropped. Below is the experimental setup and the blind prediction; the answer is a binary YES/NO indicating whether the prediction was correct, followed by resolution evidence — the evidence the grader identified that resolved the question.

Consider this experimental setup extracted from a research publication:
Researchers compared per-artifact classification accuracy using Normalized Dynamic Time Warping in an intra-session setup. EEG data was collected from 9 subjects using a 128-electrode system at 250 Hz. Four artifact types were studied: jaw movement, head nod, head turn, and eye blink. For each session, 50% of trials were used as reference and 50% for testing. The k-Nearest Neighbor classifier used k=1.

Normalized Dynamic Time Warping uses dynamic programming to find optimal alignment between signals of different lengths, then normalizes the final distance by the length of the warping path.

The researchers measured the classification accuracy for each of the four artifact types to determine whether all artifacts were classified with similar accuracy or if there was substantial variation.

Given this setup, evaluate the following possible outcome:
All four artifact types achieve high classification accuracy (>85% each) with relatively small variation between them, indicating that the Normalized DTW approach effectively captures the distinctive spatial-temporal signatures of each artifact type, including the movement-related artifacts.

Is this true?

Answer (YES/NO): NO